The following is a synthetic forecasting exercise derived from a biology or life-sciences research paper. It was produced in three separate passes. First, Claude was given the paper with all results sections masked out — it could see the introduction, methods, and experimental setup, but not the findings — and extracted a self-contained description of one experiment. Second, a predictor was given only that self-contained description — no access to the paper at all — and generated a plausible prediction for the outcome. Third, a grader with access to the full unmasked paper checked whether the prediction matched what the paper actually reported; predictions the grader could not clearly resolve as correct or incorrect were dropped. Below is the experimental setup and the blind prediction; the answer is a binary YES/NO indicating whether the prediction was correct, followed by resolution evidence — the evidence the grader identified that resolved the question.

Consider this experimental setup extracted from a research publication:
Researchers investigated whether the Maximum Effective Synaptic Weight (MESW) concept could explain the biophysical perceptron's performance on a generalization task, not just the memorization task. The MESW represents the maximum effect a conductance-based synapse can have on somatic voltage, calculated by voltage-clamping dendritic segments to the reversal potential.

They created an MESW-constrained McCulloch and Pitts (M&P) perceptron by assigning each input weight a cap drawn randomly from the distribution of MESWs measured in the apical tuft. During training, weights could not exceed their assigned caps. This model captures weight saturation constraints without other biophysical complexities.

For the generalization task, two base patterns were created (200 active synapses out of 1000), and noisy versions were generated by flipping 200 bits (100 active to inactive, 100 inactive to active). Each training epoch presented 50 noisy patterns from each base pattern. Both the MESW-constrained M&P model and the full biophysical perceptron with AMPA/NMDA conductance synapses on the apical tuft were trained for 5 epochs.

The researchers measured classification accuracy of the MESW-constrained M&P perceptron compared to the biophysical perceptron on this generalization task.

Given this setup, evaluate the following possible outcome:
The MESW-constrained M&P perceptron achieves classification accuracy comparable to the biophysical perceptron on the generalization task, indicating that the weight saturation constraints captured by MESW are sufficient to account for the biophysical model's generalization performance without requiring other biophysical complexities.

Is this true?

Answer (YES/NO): YES